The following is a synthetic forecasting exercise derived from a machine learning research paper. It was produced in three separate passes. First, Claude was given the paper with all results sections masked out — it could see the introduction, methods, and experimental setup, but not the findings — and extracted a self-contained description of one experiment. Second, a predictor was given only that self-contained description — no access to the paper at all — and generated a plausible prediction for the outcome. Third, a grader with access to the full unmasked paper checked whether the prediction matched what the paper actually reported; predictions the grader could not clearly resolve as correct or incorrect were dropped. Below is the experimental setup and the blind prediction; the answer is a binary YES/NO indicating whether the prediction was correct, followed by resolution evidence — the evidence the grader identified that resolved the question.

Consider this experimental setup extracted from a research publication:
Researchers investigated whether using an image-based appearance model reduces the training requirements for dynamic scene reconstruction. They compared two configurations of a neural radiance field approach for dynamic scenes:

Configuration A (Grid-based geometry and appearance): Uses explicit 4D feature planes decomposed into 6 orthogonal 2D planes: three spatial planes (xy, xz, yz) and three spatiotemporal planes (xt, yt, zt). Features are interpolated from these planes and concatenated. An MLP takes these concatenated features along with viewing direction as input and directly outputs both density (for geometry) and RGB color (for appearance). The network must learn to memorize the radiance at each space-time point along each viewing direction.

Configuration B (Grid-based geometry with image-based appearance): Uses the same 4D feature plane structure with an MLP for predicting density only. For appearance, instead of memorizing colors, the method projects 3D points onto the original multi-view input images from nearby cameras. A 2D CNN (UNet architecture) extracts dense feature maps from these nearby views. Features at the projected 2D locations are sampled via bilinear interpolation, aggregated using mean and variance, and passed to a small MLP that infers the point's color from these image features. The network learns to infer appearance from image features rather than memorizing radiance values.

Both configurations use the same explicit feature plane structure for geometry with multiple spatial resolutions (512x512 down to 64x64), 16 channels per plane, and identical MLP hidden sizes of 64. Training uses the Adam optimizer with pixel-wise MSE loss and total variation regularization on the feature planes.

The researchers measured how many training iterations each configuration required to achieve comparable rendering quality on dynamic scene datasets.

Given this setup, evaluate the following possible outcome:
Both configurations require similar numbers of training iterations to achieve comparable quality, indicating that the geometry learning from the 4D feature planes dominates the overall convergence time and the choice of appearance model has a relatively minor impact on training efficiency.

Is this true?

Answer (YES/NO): NO